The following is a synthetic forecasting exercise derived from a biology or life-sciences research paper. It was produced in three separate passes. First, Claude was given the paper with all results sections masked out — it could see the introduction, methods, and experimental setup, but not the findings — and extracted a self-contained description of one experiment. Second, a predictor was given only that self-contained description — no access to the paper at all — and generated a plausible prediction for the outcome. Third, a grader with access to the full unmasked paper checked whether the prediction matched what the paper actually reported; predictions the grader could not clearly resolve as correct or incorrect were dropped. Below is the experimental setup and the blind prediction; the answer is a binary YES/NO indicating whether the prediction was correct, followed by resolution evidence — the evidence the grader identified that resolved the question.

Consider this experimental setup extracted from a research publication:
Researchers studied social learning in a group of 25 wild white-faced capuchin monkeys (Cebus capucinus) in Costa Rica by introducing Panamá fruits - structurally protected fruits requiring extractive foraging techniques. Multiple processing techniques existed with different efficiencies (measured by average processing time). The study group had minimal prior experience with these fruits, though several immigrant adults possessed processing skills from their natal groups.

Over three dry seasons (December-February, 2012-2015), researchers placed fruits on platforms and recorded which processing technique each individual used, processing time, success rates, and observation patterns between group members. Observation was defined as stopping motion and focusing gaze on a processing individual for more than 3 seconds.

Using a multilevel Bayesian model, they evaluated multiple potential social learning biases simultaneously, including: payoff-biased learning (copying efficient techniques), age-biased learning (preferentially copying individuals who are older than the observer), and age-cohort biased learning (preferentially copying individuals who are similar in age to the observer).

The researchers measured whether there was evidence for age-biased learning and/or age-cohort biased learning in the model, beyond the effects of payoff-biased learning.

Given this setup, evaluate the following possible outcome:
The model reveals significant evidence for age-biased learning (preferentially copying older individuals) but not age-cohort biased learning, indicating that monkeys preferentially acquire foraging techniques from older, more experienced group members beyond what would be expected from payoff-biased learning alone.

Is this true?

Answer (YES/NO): NO